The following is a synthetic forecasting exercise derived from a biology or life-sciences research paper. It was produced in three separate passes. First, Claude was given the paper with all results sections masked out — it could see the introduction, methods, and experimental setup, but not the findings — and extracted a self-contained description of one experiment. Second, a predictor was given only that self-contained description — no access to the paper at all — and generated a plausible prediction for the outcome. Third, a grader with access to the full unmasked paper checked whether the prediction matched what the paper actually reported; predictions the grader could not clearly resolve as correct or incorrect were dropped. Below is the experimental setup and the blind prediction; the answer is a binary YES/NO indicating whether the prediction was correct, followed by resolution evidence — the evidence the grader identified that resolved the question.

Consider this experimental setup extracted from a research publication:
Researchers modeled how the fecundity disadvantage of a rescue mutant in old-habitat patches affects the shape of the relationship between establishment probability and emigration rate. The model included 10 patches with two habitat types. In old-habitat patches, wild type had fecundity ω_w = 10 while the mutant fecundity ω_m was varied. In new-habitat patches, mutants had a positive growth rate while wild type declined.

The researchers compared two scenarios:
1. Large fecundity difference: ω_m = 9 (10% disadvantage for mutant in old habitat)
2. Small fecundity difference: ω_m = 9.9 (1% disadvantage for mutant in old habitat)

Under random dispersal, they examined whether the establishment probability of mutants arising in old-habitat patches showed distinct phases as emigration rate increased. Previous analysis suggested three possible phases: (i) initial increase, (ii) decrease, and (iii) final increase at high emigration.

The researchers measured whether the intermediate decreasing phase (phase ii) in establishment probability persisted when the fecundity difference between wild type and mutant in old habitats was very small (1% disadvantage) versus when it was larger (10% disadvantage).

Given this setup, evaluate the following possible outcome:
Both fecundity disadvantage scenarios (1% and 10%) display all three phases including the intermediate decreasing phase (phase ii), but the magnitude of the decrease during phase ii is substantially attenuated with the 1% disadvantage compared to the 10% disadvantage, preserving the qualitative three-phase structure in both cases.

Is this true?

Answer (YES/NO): NO